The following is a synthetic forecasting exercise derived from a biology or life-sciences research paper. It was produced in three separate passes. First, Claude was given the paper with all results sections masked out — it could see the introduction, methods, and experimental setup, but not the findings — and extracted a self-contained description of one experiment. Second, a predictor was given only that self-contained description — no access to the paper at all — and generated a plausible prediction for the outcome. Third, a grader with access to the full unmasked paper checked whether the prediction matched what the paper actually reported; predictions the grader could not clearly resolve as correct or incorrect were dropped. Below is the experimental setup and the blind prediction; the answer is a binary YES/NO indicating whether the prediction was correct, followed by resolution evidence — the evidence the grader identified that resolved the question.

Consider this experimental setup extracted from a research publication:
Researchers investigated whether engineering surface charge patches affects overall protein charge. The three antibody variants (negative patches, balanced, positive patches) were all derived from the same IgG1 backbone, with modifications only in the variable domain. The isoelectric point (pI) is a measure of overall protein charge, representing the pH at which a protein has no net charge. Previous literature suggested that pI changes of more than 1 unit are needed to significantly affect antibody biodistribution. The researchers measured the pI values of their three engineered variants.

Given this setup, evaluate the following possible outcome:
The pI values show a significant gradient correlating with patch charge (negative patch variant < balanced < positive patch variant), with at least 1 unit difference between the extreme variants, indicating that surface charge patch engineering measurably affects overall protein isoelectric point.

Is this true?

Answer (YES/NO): NO